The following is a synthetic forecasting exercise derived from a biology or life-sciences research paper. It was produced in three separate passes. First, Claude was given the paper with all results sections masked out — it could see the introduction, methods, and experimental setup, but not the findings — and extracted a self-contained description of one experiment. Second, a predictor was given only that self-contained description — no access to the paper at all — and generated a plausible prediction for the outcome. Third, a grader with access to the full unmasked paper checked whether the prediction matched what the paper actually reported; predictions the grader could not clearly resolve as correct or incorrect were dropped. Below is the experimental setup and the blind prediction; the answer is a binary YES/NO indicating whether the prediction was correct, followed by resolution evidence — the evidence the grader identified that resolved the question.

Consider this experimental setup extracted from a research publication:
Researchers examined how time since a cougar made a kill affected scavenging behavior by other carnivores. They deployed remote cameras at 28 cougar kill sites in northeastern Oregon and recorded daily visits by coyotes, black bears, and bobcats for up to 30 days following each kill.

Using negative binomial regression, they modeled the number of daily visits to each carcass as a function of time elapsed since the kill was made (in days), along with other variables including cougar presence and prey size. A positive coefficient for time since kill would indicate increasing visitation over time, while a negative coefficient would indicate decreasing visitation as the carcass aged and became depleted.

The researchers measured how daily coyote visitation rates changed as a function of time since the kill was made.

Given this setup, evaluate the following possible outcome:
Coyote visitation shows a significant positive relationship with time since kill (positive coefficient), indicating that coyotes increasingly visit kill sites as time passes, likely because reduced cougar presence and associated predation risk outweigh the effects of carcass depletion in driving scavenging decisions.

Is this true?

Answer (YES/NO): NO